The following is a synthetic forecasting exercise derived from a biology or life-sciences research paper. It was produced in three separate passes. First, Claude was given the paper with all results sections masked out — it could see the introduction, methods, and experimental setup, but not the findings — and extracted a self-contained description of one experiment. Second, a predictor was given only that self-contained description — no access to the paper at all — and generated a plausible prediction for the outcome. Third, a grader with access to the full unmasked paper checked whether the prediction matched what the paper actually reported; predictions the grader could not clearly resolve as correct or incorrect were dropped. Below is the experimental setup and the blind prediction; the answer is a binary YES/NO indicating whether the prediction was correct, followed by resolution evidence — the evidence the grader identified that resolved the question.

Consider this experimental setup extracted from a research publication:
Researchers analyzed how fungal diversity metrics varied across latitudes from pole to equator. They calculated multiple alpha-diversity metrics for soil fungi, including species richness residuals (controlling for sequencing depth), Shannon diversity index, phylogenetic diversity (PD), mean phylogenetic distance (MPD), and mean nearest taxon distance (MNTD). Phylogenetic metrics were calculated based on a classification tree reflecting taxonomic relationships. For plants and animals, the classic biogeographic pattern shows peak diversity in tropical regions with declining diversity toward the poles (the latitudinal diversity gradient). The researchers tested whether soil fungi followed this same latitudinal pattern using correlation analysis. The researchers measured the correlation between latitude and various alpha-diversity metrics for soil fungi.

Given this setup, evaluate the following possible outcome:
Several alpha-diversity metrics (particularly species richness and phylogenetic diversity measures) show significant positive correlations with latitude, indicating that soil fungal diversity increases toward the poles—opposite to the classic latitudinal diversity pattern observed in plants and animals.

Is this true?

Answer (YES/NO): NO